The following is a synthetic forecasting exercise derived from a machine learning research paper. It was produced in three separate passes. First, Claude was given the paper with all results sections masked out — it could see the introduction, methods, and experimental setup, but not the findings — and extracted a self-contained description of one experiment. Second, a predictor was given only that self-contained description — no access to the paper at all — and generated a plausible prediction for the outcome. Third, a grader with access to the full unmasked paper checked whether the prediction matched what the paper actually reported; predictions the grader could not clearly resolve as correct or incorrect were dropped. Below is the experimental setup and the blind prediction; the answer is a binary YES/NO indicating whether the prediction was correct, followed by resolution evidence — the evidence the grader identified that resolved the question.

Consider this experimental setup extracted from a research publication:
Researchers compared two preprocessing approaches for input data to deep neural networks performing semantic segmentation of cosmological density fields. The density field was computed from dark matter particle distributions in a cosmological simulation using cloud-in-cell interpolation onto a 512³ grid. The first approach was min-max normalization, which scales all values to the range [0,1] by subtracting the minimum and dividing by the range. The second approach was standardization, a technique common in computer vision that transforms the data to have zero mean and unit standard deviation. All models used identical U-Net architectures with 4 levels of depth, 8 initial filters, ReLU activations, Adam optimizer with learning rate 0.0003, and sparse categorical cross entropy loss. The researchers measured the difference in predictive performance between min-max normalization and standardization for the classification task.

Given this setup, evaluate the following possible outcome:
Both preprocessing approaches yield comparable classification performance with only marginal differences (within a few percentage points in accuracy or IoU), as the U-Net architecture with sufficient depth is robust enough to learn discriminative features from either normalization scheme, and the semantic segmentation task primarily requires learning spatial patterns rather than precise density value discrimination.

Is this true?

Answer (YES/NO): YES